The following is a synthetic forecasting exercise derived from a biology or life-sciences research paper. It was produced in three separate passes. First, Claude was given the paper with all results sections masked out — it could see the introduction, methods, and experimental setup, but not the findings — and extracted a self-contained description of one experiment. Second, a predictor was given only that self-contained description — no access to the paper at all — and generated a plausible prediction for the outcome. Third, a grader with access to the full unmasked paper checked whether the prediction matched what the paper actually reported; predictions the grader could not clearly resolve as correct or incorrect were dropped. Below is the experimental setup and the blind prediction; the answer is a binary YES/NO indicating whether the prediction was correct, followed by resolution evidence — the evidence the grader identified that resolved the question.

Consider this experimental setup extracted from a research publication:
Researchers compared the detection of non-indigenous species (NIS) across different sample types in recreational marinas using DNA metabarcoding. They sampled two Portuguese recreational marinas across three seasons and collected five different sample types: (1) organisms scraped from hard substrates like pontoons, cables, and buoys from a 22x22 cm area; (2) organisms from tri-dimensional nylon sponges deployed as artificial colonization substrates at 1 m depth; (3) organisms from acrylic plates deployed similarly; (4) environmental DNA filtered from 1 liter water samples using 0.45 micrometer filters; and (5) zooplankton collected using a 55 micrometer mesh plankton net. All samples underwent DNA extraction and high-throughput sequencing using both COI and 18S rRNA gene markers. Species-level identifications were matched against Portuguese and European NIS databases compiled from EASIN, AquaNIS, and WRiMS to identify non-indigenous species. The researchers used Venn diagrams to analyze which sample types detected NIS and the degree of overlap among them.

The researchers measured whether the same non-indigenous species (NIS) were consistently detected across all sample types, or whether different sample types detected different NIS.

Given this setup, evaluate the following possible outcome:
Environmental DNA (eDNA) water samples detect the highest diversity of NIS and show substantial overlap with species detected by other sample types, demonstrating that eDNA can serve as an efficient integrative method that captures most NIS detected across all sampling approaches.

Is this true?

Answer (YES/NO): NO